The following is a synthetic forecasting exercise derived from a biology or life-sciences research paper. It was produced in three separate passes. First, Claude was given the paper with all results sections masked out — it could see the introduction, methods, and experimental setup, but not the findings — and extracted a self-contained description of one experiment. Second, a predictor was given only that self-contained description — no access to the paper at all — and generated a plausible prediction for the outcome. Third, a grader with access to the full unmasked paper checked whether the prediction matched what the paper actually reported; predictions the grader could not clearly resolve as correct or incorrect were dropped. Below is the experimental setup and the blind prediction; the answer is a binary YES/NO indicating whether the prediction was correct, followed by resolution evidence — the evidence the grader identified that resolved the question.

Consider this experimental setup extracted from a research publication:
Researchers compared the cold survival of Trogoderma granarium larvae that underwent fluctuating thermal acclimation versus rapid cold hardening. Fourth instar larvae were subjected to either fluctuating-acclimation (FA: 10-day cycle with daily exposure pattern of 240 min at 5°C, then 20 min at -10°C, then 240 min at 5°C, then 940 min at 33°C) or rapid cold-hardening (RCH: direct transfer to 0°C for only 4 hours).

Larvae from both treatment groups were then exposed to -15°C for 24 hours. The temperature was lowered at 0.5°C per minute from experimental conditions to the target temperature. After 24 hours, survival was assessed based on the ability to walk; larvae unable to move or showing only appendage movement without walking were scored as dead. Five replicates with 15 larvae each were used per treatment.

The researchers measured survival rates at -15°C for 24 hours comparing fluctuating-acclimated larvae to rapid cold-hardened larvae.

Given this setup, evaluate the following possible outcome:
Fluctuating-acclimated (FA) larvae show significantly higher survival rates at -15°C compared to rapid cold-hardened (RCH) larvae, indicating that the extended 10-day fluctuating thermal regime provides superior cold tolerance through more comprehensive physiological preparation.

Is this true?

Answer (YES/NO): YES